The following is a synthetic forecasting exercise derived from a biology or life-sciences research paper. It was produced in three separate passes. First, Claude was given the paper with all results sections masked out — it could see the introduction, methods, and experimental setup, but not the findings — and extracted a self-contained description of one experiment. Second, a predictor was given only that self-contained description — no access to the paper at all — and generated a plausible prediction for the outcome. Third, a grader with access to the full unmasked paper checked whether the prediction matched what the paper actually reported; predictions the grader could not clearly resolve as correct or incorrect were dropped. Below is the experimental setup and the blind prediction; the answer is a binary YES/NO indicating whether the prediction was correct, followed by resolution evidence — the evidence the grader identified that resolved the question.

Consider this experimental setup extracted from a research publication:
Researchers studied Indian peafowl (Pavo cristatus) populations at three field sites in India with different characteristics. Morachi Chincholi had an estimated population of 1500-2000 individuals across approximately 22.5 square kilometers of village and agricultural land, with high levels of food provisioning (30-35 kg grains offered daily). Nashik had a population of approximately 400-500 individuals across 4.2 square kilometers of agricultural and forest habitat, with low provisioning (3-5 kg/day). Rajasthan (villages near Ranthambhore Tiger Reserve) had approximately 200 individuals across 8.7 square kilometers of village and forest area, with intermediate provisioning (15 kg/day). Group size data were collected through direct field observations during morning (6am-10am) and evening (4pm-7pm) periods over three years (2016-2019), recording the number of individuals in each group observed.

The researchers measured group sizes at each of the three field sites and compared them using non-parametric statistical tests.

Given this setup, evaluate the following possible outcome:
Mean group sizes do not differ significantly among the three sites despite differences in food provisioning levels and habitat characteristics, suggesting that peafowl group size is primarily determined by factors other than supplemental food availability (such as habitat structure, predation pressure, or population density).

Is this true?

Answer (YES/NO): YES